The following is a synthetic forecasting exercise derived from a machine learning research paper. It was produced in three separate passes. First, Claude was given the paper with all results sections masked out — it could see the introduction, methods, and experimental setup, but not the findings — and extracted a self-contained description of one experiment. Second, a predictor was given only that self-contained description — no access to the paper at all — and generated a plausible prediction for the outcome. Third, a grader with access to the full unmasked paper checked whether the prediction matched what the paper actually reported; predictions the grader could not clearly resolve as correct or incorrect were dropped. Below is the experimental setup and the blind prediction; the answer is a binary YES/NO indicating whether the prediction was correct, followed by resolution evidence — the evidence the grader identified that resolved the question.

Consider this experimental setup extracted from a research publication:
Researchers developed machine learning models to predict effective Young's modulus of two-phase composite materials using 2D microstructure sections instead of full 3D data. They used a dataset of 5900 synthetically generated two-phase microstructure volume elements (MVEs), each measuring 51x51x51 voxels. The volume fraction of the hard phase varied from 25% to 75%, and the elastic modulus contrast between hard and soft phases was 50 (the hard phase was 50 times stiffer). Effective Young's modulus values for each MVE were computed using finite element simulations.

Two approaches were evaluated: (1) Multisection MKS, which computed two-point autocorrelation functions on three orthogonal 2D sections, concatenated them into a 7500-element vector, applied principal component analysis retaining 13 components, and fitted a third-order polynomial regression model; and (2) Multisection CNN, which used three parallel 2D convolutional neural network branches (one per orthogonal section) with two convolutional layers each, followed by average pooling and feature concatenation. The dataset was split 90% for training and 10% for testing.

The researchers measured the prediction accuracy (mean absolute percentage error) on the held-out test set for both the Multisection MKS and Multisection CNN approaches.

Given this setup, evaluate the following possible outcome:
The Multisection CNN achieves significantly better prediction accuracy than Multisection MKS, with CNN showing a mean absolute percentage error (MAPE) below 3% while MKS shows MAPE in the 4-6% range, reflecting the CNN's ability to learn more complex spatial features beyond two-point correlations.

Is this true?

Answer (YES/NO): NO